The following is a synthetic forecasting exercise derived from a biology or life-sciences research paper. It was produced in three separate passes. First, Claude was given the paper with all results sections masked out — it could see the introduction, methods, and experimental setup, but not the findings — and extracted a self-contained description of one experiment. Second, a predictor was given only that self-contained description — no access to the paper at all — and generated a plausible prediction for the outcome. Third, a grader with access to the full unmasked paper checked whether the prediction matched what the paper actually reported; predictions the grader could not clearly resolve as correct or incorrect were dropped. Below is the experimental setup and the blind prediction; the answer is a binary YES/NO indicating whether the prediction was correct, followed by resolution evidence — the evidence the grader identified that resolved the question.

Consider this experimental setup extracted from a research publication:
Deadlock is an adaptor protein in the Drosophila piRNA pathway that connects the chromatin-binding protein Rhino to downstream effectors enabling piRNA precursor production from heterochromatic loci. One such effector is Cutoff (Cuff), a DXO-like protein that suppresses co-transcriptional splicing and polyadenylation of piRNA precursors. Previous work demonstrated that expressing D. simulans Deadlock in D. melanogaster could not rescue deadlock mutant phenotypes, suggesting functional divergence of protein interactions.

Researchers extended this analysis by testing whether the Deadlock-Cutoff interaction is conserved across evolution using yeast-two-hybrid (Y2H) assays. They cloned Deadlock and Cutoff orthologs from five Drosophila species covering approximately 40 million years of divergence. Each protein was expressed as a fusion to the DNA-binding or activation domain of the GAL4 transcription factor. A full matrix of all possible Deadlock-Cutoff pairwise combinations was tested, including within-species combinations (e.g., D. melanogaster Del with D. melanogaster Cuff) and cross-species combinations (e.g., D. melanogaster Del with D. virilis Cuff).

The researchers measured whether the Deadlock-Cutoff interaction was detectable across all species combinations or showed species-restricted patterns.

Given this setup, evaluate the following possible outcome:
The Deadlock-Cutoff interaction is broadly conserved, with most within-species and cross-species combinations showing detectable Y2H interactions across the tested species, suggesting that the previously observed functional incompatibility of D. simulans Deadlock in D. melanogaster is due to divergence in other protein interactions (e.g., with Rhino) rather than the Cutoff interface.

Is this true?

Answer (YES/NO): YES